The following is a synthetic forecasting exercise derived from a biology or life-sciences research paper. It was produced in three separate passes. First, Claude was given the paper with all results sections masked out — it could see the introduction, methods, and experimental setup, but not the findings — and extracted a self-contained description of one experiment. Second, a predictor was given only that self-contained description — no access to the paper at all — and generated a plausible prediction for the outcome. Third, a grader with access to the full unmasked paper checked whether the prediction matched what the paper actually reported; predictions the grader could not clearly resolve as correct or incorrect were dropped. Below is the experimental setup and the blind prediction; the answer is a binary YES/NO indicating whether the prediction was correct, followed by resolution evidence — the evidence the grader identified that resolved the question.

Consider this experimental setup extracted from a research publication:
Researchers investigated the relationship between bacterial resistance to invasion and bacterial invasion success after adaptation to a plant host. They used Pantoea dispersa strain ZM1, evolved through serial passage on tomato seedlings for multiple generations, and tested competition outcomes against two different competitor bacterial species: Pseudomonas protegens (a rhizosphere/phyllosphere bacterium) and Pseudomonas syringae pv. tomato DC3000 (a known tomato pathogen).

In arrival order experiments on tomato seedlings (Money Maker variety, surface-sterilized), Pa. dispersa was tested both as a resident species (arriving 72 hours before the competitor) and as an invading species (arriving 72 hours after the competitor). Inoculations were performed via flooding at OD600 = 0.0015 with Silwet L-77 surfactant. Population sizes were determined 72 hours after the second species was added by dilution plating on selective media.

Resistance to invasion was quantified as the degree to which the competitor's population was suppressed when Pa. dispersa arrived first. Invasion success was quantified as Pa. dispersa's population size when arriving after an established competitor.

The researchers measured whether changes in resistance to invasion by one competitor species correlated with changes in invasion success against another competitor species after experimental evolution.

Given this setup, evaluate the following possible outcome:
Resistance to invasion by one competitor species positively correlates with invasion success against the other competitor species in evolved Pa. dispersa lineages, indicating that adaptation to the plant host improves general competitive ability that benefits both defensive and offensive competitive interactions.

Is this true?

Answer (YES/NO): NO